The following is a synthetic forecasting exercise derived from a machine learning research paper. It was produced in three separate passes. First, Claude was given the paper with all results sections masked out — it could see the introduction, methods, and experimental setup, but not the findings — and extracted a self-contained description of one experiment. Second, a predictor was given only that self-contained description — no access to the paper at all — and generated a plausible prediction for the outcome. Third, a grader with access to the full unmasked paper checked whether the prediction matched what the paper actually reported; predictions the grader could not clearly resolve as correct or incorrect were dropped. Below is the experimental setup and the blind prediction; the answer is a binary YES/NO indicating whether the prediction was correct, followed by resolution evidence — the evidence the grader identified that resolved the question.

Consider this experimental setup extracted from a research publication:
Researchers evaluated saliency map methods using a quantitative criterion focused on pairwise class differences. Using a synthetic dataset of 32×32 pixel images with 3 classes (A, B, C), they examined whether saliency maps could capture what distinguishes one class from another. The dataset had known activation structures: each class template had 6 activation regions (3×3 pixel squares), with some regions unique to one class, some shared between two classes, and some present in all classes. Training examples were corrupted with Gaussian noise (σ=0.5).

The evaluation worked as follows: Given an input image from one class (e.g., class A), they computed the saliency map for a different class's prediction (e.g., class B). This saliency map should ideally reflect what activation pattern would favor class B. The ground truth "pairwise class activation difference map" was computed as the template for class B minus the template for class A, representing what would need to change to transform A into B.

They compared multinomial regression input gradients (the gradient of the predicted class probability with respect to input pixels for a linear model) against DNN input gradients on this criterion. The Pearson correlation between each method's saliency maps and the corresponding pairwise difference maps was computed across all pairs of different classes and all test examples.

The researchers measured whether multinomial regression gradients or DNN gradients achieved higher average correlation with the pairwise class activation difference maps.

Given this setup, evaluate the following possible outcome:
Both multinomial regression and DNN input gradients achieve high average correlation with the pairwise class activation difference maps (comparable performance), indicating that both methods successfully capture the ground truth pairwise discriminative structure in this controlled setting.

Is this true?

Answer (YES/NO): NO